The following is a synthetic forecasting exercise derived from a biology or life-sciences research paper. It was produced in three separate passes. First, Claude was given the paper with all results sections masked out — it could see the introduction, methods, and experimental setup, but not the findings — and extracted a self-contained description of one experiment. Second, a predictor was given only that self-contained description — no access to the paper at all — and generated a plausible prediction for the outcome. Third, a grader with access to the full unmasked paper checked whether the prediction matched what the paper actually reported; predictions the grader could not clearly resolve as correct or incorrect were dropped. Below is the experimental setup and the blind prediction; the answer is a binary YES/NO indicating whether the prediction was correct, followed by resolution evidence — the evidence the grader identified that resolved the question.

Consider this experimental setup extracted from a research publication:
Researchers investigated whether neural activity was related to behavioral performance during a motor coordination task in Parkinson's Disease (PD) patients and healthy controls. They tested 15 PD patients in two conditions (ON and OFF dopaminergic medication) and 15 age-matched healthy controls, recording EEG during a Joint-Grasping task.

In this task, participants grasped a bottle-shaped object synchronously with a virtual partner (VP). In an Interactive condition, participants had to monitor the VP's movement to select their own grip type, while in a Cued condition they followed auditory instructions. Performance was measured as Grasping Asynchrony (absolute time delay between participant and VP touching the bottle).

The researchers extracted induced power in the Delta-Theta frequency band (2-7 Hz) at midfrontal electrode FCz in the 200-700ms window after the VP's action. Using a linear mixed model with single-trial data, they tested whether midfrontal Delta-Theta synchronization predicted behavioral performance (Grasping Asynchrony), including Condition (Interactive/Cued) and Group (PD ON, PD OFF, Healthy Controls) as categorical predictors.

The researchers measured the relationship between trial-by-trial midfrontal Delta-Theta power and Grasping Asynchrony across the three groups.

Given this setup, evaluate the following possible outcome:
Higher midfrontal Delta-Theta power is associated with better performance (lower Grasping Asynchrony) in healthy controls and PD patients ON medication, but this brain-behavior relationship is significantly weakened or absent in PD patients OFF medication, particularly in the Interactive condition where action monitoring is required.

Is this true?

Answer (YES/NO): NO